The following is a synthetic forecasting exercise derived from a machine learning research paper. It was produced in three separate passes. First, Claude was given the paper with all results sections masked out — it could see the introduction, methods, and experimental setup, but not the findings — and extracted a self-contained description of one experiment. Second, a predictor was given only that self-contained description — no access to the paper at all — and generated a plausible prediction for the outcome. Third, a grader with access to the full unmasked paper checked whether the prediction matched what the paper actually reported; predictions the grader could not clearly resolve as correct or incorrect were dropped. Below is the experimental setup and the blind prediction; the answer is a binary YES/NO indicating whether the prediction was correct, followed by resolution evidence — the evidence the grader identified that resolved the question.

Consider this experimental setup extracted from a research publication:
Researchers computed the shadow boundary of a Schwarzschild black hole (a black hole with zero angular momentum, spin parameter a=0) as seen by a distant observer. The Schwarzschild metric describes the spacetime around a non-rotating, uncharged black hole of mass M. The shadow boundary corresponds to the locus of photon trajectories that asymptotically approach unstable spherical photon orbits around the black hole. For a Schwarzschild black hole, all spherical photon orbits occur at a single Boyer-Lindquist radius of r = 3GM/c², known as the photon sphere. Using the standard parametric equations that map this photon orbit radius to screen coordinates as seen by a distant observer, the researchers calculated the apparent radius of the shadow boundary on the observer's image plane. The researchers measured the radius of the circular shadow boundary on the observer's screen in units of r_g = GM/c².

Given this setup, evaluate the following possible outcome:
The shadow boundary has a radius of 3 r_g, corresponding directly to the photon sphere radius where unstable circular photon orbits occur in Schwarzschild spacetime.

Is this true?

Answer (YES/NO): NO